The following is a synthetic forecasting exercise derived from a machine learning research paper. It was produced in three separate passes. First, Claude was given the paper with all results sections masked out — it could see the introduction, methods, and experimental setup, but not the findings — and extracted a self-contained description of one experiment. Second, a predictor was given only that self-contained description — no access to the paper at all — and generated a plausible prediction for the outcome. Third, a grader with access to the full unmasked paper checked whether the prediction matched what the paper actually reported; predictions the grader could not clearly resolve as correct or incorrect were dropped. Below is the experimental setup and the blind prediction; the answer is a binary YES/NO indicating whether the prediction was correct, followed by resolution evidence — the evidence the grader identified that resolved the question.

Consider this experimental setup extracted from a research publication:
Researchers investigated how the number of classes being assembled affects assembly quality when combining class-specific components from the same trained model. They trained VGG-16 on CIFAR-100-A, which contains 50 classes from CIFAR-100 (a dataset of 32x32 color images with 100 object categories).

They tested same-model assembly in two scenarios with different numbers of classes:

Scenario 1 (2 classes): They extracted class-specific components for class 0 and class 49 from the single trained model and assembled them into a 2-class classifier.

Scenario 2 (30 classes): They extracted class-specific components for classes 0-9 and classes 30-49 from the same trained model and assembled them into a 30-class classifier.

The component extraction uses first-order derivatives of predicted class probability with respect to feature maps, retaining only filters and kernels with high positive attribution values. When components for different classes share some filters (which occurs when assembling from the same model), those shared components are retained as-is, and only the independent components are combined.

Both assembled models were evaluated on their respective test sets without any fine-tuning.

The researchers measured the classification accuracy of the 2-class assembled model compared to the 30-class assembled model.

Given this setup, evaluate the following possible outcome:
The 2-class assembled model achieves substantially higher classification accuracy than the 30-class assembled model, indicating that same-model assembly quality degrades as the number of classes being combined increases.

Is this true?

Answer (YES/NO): YES